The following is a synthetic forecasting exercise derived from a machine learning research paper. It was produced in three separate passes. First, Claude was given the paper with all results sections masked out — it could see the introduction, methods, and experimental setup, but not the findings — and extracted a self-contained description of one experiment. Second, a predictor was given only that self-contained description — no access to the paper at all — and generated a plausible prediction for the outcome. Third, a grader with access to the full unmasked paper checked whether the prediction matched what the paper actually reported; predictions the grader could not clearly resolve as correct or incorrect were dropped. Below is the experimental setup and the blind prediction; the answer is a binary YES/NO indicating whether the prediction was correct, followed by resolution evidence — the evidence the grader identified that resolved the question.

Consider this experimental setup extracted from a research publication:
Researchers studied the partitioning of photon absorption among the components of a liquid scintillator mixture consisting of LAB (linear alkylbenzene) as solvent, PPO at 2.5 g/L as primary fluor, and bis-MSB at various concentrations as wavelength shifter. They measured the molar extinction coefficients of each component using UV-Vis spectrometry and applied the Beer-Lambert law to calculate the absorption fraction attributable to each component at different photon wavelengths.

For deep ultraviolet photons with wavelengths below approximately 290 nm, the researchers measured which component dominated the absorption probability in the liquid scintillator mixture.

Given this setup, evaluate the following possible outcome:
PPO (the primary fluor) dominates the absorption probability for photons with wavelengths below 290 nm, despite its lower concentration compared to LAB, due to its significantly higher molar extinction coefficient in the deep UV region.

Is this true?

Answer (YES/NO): NO